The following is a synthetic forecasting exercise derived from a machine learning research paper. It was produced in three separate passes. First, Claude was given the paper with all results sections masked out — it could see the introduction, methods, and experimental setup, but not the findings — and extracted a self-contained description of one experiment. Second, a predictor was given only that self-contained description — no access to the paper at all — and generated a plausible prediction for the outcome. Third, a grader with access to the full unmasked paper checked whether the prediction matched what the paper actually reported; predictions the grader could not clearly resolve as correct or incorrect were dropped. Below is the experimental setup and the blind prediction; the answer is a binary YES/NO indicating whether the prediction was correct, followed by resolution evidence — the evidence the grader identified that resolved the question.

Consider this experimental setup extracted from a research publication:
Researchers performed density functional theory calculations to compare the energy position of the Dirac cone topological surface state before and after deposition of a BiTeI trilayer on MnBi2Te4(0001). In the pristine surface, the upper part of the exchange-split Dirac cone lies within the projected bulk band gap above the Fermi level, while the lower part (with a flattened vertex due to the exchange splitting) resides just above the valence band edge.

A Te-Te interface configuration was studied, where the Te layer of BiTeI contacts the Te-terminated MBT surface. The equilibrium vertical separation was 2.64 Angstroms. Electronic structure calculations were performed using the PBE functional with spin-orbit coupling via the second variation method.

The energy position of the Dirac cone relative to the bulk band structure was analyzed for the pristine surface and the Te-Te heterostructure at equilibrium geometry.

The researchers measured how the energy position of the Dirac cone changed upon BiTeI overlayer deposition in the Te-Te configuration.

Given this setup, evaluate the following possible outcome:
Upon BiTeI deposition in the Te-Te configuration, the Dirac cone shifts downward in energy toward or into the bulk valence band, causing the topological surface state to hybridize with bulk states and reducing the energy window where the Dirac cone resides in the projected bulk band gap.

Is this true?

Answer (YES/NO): YES